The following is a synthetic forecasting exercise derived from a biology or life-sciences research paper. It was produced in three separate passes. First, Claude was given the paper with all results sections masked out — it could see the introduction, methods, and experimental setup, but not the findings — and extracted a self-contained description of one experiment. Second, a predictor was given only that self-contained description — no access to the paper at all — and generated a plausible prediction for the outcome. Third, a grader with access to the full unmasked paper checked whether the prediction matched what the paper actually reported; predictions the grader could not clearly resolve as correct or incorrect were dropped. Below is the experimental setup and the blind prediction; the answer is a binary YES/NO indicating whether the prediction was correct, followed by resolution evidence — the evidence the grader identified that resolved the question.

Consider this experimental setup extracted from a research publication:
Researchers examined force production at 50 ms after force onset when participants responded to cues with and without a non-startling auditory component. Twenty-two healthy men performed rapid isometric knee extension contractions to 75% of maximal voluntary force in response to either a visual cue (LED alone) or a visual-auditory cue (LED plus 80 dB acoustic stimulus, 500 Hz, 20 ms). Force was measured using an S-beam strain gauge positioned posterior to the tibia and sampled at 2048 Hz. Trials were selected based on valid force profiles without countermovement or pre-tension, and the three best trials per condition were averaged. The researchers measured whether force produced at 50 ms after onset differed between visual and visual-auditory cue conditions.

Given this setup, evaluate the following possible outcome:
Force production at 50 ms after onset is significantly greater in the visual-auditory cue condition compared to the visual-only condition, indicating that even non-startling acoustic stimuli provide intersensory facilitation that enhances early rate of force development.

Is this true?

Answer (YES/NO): NO